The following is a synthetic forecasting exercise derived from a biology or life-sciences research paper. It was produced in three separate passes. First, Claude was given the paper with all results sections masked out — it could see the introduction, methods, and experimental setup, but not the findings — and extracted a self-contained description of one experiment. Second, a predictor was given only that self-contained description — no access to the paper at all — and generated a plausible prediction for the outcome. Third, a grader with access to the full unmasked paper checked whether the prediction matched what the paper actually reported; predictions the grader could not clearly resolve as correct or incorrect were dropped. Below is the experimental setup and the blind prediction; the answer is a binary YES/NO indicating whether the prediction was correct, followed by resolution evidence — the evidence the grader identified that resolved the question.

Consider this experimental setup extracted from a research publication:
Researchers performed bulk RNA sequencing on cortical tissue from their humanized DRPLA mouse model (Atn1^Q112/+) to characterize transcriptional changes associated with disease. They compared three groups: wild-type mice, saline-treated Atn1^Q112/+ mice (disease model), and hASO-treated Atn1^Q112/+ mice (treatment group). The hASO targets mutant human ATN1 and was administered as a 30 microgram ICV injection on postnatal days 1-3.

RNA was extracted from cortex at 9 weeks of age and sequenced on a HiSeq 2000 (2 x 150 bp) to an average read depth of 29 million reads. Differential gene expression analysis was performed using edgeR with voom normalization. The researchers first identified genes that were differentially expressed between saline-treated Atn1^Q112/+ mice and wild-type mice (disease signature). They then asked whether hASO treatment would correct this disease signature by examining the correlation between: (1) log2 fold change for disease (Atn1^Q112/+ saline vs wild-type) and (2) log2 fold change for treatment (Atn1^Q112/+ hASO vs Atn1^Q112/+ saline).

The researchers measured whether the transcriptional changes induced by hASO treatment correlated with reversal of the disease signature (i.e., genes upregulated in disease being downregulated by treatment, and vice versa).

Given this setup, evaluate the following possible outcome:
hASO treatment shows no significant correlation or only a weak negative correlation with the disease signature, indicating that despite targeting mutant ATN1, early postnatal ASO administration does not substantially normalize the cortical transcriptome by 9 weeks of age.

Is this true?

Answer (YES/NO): NO